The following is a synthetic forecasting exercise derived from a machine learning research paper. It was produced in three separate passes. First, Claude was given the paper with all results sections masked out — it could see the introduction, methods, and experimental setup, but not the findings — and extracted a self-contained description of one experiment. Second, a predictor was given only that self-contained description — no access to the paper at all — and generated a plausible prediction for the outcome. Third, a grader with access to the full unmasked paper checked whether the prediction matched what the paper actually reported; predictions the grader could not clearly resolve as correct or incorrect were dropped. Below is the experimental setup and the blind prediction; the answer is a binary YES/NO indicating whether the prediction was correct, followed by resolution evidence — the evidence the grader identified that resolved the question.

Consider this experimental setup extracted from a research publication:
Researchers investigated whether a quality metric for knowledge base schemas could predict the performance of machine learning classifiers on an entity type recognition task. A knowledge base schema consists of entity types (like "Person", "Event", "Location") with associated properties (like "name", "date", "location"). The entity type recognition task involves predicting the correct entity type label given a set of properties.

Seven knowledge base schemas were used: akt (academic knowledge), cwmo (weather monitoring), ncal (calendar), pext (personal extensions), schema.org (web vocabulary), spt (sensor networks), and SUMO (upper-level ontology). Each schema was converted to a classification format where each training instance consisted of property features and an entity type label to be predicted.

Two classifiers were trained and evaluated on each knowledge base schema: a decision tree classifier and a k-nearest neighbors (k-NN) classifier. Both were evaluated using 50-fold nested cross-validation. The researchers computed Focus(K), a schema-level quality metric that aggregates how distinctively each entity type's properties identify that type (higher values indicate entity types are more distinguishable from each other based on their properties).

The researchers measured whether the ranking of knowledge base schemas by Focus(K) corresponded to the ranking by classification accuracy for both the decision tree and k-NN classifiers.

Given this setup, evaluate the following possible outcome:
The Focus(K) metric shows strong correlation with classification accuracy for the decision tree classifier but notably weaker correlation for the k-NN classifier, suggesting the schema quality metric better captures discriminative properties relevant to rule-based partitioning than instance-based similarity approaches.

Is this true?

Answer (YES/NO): NO